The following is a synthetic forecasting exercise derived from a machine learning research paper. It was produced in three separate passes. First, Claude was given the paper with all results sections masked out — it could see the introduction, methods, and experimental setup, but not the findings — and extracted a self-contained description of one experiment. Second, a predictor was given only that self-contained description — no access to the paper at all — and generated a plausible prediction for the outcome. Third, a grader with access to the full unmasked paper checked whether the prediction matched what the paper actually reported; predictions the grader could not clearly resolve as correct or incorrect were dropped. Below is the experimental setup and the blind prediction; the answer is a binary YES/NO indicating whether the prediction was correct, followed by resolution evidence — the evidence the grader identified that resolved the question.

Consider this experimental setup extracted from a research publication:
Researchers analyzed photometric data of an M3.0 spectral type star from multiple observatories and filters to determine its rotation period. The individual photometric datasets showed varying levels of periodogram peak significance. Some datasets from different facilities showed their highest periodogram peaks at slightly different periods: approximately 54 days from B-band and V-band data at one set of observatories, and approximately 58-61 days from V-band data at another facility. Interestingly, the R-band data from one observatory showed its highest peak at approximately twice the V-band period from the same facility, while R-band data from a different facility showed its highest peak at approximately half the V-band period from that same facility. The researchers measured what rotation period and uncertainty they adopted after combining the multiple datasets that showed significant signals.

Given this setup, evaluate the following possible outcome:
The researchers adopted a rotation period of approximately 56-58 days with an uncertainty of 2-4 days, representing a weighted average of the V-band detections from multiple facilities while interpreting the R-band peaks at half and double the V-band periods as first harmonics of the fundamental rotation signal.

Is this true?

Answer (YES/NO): NO